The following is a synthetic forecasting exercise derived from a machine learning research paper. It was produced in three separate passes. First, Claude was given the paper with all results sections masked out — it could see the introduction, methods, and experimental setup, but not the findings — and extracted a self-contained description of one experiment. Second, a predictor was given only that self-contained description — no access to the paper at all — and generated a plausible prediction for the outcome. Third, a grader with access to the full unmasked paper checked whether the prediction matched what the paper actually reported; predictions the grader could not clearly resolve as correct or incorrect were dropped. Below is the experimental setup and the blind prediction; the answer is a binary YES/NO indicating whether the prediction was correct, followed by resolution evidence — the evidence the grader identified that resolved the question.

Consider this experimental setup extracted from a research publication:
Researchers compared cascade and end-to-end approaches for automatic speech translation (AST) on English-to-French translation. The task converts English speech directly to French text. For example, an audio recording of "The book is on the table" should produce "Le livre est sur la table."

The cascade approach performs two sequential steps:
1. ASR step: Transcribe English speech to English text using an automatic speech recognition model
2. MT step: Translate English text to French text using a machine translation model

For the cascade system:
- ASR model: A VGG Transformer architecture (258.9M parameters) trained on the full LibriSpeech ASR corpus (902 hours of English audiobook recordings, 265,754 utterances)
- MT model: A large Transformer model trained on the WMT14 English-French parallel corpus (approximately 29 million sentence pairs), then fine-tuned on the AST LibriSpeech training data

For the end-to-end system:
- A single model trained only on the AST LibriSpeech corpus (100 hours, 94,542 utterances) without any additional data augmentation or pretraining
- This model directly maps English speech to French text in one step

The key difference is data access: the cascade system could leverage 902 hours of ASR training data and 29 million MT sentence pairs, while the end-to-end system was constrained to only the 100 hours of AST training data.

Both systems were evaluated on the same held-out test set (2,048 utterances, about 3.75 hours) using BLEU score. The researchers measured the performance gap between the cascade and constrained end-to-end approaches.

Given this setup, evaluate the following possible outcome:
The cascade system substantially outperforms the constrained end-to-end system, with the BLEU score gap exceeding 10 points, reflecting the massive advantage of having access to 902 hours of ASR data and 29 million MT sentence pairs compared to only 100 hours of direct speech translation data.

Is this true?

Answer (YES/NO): NO